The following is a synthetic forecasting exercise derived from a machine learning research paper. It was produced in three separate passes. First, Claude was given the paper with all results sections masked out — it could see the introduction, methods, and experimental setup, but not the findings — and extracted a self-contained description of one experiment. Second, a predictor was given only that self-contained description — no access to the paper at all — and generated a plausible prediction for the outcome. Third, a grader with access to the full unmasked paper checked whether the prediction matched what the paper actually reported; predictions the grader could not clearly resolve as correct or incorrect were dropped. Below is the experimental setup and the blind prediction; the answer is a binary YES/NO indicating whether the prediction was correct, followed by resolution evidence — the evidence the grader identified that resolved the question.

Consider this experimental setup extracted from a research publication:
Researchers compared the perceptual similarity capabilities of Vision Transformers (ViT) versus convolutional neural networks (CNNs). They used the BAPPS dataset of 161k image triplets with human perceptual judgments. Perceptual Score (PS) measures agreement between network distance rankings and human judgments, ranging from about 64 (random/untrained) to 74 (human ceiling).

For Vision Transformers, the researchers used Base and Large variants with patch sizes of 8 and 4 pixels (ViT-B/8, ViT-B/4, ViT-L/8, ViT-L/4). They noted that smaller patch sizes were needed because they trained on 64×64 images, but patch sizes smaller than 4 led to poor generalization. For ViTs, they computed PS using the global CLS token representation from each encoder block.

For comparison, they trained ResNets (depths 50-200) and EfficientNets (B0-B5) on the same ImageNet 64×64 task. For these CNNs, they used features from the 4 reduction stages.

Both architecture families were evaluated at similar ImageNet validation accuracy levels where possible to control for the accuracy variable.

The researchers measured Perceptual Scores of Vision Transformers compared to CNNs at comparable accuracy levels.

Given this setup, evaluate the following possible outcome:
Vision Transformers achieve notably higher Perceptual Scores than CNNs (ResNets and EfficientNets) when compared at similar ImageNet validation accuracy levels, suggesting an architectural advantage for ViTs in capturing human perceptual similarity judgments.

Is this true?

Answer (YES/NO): NO